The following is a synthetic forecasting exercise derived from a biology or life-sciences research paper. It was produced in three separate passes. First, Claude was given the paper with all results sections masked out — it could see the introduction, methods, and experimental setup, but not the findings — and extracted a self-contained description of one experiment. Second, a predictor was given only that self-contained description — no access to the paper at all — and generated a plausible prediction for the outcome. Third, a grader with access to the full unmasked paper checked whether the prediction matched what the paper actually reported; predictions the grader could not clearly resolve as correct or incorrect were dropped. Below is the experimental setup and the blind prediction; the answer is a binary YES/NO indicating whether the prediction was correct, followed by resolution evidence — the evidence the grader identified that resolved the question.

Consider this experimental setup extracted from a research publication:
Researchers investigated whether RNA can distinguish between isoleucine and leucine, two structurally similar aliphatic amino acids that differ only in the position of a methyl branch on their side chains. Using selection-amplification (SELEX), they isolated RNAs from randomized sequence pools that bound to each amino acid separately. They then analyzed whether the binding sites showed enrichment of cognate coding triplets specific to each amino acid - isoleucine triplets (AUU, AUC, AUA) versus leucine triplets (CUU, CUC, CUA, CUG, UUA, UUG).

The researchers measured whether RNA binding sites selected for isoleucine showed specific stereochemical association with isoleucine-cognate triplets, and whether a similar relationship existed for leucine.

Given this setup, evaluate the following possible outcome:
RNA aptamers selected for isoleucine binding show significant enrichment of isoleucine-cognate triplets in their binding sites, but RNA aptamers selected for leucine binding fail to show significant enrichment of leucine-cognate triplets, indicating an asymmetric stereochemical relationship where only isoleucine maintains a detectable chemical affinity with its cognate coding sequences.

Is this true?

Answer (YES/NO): YES